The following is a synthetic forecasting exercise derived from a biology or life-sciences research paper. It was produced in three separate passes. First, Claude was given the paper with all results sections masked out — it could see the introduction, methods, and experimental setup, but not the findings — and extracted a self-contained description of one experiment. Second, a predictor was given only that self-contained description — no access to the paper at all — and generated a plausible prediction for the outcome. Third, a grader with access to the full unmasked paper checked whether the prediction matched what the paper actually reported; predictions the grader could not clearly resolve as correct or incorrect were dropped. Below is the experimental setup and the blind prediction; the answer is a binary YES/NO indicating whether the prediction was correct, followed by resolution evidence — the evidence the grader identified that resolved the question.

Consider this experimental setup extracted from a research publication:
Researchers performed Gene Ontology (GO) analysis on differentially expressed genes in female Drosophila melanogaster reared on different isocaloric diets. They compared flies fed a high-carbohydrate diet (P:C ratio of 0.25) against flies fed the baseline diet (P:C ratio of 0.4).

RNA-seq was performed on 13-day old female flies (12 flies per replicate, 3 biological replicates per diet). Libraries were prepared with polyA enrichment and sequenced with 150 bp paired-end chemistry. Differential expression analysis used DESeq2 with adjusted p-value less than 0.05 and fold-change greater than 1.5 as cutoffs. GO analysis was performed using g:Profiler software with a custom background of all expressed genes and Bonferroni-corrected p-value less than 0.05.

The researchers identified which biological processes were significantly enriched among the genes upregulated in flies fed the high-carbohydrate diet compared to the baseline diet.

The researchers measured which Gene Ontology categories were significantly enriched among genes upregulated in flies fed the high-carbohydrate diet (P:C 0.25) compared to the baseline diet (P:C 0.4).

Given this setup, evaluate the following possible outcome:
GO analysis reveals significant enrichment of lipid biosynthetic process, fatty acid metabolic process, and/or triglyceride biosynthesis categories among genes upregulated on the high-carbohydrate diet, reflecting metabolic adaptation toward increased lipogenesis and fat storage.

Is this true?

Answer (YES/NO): NO